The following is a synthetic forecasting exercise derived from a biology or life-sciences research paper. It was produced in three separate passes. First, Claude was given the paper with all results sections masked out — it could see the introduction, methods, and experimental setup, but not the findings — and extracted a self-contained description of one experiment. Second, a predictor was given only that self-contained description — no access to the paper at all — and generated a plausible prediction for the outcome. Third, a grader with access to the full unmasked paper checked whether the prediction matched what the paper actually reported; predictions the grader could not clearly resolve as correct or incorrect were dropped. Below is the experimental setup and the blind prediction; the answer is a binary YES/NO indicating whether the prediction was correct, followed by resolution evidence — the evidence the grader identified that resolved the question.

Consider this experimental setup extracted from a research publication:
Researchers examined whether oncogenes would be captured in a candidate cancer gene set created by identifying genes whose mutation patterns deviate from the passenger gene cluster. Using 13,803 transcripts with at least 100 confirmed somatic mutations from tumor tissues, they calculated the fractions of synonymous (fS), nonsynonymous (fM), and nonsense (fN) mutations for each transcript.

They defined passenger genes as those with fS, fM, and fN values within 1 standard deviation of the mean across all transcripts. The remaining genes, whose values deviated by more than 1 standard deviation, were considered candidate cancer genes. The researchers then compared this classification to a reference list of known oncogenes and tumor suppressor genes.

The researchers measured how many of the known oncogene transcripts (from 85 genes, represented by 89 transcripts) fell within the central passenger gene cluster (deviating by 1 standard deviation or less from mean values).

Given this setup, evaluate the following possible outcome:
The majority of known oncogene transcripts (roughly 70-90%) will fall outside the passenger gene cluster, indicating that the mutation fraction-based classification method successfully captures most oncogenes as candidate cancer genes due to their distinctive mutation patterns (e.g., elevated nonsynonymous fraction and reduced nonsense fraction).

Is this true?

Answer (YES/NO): YES